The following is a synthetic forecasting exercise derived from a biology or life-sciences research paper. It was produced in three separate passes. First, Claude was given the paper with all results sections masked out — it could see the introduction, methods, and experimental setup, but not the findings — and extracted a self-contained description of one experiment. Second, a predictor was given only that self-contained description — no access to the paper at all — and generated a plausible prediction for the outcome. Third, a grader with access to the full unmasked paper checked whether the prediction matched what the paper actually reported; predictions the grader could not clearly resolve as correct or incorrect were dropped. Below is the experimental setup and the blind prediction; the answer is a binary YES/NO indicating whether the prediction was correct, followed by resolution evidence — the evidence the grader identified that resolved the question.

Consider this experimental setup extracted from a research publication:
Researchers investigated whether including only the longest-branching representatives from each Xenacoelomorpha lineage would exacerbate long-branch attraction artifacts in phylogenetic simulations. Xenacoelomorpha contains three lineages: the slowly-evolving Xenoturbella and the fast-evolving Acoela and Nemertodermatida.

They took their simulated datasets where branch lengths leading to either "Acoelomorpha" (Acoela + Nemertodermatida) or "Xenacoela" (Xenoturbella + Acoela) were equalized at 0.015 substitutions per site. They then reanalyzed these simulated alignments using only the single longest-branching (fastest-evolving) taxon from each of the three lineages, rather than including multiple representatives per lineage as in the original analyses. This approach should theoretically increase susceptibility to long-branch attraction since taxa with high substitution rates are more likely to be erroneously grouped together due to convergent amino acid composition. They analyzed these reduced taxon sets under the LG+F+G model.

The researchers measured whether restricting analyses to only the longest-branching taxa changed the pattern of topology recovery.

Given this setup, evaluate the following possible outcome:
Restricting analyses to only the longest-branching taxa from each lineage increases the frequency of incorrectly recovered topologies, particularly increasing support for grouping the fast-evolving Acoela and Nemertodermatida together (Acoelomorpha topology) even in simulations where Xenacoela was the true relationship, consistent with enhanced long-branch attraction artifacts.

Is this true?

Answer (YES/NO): YES